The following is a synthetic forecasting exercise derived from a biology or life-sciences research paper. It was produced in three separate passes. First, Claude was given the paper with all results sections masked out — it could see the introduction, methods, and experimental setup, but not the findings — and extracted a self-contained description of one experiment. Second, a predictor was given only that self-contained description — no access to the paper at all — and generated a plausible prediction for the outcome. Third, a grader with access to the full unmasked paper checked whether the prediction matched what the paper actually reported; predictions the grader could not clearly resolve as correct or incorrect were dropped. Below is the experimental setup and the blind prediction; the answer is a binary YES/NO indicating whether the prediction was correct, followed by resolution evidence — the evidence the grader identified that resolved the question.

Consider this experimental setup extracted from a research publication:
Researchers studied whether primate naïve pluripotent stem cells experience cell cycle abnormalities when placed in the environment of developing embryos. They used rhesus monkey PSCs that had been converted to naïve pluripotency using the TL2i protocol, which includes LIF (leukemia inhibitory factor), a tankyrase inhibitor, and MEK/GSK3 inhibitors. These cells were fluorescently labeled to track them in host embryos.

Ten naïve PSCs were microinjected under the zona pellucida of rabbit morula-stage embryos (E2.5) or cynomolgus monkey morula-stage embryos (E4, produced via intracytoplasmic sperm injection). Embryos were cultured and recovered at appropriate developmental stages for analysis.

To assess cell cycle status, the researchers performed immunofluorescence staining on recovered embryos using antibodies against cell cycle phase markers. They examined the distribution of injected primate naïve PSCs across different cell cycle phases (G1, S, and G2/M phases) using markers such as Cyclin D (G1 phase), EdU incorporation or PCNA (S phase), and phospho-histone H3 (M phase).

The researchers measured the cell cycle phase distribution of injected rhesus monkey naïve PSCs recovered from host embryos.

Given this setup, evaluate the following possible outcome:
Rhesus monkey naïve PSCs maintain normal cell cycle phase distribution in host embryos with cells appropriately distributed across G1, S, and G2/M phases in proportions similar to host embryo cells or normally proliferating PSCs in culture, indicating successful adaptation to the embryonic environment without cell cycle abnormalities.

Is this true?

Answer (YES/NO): NO